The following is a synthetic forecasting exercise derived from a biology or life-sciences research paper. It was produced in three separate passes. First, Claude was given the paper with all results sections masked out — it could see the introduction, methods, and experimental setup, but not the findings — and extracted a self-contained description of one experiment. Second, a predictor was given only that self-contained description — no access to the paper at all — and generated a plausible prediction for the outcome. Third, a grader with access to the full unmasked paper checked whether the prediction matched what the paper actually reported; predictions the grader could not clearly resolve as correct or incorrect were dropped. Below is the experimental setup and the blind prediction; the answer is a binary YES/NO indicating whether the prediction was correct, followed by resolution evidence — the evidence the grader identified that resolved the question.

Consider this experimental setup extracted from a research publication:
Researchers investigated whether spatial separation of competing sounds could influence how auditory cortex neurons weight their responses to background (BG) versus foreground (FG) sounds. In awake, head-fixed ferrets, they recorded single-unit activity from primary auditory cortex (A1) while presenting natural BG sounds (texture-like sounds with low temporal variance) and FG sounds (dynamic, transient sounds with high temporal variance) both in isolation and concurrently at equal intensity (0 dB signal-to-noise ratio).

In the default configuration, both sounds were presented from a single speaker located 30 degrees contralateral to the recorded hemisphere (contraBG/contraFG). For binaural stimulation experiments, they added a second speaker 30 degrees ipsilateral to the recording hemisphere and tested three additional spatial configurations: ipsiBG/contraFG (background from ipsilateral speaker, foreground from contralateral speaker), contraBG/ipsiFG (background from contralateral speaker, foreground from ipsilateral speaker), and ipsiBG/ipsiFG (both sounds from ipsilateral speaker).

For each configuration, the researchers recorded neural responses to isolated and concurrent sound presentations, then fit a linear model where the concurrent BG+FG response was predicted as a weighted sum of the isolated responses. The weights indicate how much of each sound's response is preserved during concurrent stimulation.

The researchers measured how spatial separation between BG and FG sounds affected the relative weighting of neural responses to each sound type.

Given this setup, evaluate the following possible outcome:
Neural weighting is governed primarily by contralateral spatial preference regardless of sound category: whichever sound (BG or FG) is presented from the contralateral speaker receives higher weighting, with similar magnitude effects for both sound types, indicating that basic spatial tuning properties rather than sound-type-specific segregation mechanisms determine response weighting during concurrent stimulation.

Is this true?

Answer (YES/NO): NO